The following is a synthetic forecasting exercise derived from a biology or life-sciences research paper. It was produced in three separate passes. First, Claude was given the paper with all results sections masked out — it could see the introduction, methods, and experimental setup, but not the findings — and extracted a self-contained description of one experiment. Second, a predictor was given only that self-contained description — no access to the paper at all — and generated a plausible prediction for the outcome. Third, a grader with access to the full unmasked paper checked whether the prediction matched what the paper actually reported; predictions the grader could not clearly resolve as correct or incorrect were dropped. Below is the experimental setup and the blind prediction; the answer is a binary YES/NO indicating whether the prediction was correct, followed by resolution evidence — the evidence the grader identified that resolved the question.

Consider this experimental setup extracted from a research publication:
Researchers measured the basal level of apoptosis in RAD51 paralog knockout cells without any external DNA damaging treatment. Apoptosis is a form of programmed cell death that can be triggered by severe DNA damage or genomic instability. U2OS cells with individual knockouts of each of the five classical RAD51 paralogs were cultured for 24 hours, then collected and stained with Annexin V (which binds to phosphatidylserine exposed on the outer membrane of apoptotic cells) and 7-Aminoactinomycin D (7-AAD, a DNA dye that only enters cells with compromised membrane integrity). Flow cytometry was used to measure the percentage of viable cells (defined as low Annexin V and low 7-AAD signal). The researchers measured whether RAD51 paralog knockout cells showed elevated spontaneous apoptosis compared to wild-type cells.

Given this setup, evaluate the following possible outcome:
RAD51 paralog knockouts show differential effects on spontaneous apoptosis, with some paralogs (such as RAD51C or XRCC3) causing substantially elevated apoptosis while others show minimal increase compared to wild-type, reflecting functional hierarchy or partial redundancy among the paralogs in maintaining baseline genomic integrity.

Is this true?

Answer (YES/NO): NO